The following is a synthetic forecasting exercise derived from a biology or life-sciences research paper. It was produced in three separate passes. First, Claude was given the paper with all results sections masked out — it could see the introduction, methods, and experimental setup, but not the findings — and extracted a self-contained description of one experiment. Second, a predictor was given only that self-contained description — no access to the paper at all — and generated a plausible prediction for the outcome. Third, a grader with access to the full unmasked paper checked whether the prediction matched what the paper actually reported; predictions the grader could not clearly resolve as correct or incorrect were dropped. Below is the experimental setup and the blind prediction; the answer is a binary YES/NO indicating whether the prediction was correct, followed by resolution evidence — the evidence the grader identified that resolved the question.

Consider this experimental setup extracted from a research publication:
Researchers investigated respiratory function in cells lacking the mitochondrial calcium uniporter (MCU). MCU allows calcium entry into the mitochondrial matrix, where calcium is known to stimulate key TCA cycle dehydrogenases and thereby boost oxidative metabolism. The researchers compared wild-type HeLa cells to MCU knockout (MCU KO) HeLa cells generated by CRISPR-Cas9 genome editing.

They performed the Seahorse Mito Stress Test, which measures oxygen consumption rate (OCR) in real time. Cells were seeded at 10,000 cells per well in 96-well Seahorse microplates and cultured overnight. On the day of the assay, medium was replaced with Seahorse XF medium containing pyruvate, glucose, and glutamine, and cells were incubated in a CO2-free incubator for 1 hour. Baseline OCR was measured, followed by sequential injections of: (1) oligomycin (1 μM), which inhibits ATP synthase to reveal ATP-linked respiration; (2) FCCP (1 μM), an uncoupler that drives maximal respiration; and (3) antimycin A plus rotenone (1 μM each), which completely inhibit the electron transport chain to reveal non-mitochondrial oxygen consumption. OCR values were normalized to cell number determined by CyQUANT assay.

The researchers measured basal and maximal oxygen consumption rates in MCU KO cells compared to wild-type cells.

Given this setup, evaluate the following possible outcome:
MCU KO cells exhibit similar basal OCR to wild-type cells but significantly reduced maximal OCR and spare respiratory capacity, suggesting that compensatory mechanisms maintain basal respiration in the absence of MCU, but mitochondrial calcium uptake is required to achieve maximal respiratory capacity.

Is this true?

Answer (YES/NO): NO